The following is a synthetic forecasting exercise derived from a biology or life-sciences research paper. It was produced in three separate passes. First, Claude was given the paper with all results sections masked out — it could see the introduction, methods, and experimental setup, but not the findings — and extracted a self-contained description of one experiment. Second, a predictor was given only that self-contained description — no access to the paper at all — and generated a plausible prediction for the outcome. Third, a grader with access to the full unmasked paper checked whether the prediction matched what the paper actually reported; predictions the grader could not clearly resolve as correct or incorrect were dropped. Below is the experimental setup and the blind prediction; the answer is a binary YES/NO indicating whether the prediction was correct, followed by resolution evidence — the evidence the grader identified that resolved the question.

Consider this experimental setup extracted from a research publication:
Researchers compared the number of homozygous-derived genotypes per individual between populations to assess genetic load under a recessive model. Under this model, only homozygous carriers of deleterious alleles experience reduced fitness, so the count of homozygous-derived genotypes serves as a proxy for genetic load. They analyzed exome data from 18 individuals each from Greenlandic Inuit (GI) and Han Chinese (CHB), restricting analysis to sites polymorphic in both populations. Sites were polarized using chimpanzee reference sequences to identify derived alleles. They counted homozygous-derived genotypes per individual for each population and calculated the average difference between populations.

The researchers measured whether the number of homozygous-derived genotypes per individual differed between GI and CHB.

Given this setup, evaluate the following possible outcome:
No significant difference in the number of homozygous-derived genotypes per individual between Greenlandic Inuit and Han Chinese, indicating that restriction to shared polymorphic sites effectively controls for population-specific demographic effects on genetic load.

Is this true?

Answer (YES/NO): NO